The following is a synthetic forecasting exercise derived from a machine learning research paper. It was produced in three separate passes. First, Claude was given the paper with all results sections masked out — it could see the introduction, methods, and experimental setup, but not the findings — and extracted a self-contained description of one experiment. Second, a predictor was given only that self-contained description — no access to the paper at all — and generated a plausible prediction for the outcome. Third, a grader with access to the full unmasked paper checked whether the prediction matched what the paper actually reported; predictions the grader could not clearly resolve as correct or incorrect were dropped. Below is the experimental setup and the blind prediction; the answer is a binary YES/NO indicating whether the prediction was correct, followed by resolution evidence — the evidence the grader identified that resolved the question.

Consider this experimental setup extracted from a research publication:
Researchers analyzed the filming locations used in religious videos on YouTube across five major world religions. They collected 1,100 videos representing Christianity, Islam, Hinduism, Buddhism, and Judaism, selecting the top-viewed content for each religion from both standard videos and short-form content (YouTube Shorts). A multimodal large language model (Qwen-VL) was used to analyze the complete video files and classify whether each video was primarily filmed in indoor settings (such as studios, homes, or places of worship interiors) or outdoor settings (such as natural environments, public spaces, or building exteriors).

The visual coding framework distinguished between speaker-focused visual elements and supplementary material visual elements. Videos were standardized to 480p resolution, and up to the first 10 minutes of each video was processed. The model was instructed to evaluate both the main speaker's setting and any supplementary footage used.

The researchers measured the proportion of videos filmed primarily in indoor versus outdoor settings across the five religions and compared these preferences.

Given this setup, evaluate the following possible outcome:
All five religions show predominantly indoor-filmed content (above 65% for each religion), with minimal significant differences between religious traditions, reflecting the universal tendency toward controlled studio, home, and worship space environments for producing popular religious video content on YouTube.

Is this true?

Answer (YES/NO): NO